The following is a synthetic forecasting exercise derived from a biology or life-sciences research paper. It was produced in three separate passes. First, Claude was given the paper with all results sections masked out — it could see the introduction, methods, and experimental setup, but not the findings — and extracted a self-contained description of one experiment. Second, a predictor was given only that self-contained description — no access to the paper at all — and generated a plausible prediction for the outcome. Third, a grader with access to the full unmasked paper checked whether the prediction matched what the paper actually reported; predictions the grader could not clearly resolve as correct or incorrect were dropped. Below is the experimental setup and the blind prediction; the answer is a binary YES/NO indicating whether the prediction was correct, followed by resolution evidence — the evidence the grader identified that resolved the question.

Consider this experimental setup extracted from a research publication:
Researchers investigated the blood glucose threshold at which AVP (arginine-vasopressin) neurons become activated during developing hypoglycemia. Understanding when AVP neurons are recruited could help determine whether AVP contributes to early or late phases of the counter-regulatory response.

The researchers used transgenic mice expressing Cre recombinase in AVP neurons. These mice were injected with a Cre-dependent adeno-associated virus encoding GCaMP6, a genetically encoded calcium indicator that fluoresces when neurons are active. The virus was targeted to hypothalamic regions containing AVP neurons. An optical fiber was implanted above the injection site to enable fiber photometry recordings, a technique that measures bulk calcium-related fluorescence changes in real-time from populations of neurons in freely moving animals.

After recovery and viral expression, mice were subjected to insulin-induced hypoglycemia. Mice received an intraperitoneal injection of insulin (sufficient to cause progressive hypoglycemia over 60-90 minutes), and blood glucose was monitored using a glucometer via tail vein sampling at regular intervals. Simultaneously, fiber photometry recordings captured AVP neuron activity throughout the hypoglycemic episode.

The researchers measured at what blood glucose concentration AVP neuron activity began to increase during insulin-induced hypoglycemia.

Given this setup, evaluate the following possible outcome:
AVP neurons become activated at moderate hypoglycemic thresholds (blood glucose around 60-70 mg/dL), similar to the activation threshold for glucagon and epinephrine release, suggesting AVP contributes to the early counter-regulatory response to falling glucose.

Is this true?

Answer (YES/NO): NO